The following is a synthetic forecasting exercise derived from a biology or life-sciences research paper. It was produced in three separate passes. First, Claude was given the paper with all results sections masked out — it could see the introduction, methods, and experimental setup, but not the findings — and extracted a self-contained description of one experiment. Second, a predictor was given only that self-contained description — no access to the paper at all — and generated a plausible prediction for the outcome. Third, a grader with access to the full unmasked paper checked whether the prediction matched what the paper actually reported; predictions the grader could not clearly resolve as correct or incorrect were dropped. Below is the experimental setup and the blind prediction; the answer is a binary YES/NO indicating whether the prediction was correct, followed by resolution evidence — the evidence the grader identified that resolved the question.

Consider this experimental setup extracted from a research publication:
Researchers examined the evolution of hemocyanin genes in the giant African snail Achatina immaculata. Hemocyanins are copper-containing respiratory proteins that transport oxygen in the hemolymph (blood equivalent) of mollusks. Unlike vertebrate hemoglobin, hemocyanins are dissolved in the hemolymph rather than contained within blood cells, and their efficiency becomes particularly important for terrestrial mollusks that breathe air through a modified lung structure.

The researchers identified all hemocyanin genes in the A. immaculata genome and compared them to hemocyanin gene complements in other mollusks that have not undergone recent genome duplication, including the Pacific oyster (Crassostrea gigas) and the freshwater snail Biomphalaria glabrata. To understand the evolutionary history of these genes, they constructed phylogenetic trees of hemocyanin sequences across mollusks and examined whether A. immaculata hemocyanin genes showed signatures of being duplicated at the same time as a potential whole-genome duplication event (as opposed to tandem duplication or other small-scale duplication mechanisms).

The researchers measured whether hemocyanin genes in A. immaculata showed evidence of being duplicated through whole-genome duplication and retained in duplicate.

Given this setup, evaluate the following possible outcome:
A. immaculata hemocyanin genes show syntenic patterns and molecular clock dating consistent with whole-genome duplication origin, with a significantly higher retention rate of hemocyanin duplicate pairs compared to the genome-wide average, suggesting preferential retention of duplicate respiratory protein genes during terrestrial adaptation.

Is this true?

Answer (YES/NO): NO